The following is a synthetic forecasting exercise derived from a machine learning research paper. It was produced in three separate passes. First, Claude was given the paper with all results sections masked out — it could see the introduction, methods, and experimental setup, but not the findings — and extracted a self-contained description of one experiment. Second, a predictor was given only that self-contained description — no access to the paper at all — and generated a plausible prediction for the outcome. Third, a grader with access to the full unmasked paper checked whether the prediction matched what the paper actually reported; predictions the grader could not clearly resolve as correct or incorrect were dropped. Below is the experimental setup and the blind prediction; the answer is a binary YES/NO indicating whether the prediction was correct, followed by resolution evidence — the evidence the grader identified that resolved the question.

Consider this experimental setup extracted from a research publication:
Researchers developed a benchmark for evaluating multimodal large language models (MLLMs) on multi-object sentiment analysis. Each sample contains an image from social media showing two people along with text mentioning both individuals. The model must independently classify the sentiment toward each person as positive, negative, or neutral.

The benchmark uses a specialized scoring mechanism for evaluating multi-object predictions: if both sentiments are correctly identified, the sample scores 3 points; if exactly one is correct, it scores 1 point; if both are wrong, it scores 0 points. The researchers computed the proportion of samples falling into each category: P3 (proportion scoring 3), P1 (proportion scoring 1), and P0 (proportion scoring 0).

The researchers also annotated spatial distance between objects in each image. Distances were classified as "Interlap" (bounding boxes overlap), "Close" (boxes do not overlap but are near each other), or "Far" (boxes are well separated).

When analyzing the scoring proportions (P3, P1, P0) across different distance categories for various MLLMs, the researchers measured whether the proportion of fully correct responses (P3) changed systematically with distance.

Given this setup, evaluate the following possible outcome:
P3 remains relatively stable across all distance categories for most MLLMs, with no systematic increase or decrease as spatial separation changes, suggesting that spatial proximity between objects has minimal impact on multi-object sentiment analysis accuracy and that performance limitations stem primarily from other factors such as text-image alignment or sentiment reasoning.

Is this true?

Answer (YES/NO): NO